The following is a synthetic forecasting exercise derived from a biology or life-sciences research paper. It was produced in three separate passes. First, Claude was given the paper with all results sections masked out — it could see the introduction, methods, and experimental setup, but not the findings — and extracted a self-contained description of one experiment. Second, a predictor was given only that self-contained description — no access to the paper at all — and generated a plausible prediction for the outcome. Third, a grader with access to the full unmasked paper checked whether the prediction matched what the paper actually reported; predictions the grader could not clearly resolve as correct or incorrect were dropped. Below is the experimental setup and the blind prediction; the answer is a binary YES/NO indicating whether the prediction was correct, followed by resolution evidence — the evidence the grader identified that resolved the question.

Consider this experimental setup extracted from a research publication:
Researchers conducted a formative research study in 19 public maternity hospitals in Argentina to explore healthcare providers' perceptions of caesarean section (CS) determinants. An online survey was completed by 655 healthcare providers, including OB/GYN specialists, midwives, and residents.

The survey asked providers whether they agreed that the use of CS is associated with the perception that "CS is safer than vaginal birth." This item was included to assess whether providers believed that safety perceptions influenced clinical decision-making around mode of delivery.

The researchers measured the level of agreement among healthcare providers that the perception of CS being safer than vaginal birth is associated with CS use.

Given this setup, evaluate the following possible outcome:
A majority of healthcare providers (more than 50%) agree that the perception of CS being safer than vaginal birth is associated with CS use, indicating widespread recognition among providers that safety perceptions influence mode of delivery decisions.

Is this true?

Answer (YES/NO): NO